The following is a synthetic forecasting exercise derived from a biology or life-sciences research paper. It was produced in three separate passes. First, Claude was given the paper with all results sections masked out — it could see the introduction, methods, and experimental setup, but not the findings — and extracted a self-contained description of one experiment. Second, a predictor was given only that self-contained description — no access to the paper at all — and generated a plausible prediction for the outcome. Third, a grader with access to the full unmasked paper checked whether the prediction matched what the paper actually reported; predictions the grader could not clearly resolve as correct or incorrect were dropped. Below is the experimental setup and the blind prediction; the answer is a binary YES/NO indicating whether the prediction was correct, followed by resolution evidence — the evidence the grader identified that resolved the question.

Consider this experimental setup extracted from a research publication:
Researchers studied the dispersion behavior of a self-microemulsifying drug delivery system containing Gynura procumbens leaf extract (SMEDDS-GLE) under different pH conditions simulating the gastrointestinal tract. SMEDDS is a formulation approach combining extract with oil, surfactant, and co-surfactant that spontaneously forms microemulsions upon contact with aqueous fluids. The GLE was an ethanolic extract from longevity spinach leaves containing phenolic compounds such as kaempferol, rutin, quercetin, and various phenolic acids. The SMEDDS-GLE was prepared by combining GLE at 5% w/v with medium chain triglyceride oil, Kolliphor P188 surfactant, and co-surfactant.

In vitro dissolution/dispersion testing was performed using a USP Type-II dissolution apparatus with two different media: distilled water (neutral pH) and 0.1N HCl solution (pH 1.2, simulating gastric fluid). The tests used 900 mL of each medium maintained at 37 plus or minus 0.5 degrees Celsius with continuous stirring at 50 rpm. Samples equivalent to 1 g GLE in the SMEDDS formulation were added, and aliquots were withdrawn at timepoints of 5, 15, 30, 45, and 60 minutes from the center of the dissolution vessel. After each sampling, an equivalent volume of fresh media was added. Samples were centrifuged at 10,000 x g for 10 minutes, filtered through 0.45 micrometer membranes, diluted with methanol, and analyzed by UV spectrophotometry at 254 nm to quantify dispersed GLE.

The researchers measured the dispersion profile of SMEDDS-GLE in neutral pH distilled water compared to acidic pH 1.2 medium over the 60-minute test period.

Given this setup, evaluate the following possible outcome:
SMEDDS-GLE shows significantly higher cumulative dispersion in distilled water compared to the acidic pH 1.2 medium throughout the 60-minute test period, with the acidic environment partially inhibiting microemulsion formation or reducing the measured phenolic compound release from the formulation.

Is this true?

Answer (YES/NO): NO